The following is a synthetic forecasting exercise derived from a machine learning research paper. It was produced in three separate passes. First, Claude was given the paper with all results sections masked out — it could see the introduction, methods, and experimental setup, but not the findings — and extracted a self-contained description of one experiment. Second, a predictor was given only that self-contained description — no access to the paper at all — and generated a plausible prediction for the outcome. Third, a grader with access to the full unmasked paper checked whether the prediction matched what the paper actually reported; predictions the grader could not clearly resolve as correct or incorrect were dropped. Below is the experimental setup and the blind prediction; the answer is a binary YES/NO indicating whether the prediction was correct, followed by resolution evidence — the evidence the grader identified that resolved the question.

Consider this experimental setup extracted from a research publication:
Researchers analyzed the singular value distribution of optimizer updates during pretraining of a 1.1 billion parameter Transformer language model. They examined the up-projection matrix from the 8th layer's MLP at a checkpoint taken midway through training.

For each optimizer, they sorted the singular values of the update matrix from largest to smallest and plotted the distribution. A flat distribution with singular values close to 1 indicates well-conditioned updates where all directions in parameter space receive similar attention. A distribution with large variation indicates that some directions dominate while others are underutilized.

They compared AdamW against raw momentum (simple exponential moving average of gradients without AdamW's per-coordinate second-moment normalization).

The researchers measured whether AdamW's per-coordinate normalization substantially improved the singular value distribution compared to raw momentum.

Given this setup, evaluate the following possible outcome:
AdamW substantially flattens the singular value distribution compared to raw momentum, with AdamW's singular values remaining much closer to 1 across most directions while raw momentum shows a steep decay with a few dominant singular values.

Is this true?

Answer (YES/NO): NO